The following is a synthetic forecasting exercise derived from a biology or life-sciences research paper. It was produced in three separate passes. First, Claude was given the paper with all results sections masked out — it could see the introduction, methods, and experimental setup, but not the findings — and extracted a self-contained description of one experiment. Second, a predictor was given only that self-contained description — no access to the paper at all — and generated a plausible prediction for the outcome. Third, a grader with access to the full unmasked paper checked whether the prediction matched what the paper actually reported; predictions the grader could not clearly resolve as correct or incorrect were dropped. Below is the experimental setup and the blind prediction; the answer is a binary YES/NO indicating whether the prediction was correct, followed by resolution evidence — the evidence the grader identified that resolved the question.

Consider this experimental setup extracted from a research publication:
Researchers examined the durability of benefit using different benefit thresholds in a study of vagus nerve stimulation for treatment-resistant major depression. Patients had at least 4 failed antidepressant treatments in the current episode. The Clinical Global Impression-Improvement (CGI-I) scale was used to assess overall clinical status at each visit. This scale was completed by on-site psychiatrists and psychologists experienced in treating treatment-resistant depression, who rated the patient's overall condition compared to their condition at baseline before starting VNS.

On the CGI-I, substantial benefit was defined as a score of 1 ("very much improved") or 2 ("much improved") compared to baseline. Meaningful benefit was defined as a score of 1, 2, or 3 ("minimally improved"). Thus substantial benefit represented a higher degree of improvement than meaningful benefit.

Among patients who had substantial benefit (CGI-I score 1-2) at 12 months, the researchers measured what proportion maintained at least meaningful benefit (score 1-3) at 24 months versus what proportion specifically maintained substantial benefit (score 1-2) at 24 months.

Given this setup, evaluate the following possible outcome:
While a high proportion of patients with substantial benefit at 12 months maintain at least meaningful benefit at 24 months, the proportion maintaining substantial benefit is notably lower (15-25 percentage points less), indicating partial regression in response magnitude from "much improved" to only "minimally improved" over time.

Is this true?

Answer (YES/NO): NO